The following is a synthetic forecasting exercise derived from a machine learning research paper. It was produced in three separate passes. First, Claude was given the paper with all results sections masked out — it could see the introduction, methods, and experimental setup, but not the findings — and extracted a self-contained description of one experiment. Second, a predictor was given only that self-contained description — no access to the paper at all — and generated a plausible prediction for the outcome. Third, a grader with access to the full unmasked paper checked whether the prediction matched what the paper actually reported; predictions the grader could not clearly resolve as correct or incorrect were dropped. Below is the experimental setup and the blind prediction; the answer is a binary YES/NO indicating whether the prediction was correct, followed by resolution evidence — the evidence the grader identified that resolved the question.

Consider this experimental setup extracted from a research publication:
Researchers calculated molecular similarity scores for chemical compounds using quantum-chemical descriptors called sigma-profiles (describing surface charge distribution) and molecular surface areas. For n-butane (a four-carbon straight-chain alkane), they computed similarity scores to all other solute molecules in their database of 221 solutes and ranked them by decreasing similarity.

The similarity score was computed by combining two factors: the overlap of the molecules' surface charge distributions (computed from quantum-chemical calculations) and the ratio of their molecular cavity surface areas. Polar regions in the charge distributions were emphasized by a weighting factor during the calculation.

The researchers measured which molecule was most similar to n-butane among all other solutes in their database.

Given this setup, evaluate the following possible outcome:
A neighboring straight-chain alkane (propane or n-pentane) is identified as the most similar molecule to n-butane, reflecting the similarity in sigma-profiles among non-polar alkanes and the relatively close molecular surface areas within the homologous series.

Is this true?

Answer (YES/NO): NO